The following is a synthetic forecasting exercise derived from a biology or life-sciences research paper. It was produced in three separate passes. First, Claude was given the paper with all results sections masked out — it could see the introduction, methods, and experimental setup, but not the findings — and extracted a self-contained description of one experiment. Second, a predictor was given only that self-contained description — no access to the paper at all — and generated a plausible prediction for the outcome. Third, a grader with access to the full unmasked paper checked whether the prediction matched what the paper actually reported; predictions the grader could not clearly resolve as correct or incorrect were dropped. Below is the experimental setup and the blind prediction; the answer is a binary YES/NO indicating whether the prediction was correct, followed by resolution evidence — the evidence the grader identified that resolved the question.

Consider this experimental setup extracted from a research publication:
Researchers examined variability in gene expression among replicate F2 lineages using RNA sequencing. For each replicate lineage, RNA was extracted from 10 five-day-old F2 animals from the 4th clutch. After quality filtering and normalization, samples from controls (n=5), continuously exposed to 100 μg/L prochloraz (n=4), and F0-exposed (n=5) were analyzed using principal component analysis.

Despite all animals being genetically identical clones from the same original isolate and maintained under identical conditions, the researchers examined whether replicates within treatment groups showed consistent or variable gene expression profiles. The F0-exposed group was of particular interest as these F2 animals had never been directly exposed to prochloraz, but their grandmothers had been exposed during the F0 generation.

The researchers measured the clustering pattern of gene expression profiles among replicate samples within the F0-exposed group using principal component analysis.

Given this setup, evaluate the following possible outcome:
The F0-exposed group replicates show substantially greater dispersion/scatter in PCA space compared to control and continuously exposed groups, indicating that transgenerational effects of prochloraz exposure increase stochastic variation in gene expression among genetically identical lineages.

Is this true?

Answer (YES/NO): YES